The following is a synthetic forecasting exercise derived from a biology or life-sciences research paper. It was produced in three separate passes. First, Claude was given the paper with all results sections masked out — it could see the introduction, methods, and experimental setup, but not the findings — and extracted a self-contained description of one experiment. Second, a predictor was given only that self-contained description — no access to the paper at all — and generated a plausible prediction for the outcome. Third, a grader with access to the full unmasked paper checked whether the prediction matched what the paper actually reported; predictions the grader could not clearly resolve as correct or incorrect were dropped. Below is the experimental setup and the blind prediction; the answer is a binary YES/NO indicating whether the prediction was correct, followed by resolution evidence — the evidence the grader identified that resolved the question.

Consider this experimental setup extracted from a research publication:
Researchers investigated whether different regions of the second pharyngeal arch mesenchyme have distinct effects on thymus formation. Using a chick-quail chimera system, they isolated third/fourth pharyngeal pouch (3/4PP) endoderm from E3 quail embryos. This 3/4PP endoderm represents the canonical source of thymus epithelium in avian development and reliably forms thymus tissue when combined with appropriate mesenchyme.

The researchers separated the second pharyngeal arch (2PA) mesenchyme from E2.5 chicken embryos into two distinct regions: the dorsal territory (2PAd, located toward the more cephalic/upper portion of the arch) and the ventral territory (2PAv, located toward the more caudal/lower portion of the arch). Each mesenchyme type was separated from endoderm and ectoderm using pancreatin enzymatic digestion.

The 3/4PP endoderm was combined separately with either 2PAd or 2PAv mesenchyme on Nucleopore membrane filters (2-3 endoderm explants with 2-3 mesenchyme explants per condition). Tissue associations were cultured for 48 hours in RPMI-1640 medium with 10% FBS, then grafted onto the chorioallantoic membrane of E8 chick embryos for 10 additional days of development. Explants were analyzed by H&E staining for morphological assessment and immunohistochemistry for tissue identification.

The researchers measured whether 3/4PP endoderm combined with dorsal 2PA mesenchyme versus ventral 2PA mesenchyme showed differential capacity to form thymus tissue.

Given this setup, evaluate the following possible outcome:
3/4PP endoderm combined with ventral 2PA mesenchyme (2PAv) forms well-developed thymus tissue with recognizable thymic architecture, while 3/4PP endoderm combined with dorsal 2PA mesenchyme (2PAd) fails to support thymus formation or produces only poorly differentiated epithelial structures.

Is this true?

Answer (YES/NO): YES